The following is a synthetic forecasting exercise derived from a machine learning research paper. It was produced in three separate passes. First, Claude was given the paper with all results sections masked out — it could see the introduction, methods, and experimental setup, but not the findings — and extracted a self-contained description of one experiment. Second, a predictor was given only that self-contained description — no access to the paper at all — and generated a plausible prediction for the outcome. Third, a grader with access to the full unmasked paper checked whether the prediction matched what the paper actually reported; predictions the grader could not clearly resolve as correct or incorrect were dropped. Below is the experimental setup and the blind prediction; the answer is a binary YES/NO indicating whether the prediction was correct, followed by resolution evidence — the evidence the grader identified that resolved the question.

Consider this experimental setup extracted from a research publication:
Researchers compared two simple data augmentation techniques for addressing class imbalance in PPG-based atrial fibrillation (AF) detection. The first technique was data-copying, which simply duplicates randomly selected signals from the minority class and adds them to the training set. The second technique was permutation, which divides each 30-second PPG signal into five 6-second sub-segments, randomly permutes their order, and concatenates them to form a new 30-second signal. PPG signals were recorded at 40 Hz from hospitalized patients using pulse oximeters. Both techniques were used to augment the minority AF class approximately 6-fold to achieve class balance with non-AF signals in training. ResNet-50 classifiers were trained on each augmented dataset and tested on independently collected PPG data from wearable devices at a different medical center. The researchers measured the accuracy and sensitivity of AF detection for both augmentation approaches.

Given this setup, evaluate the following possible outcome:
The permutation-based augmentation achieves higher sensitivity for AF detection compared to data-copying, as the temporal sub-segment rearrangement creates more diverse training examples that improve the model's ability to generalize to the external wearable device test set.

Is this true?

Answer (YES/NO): YES